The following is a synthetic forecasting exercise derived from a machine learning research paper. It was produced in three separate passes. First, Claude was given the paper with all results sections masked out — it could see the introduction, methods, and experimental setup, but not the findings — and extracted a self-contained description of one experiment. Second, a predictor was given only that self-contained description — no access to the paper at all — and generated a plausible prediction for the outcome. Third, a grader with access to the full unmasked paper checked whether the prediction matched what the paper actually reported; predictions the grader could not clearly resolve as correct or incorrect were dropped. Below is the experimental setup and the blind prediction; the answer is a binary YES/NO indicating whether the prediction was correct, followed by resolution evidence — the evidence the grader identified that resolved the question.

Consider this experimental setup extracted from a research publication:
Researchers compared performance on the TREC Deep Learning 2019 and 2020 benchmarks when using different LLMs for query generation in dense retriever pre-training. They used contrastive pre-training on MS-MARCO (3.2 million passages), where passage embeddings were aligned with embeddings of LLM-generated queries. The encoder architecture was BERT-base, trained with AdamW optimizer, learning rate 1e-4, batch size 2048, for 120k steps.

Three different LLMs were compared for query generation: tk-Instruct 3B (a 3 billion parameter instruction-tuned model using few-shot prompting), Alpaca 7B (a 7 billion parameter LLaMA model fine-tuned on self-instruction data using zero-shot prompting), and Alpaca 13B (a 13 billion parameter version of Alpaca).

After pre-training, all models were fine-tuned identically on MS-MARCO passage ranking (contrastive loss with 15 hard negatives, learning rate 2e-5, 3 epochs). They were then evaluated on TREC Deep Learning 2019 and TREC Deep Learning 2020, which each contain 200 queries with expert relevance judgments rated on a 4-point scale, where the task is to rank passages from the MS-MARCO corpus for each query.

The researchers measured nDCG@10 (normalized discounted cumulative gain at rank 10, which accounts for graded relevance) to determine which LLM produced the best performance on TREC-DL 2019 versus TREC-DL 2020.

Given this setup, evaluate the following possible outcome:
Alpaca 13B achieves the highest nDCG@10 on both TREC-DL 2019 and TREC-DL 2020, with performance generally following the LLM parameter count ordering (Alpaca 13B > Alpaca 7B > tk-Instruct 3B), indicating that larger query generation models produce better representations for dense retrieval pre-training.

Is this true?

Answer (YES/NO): NO